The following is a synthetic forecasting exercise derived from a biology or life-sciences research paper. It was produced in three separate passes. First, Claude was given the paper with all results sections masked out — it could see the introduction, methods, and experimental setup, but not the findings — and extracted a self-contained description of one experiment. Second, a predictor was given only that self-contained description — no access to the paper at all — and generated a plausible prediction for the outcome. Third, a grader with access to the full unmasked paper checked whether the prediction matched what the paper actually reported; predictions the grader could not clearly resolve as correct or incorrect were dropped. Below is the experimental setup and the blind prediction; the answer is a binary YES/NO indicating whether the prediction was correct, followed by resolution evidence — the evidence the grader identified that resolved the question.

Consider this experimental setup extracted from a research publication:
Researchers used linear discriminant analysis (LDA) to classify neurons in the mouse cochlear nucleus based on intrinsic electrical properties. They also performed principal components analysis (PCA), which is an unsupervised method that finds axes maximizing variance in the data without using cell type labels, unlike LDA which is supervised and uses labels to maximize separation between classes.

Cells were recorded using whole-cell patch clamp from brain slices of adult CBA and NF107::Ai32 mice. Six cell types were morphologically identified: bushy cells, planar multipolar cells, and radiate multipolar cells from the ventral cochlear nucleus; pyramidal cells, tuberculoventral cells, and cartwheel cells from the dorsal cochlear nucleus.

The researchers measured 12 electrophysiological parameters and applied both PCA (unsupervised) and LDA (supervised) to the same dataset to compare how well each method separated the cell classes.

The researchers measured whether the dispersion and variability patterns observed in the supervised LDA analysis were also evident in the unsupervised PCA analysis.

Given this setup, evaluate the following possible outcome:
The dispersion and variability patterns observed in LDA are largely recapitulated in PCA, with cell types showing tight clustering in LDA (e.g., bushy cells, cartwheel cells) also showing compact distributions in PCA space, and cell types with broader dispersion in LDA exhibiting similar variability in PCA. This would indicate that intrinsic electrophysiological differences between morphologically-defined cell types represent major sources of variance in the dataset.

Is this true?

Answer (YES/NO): NO